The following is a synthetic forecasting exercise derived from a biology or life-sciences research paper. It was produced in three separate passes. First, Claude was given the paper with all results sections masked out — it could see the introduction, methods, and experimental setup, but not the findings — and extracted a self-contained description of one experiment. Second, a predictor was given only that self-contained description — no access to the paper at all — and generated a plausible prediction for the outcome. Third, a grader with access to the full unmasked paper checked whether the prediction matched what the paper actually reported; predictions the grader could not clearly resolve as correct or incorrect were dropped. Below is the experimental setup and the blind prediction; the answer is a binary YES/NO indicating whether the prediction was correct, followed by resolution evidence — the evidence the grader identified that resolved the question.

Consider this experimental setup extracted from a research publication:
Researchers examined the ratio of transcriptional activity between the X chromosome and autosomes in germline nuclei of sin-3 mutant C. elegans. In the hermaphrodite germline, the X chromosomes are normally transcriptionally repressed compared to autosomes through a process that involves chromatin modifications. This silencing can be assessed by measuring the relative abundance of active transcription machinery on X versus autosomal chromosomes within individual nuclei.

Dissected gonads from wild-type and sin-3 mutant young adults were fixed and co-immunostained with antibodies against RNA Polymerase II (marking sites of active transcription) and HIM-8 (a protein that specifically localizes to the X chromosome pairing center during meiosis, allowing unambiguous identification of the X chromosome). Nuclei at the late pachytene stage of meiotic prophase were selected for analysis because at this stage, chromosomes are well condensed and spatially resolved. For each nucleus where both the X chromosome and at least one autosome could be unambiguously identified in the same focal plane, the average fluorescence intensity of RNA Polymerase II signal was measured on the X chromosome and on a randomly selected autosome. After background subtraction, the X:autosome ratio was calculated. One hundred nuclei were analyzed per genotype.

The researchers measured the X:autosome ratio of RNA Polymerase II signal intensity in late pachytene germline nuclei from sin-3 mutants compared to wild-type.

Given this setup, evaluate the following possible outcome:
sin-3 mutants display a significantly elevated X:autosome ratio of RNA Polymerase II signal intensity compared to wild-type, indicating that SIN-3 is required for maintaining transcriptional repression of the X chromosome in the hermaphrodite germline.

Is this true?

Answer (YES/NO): NO